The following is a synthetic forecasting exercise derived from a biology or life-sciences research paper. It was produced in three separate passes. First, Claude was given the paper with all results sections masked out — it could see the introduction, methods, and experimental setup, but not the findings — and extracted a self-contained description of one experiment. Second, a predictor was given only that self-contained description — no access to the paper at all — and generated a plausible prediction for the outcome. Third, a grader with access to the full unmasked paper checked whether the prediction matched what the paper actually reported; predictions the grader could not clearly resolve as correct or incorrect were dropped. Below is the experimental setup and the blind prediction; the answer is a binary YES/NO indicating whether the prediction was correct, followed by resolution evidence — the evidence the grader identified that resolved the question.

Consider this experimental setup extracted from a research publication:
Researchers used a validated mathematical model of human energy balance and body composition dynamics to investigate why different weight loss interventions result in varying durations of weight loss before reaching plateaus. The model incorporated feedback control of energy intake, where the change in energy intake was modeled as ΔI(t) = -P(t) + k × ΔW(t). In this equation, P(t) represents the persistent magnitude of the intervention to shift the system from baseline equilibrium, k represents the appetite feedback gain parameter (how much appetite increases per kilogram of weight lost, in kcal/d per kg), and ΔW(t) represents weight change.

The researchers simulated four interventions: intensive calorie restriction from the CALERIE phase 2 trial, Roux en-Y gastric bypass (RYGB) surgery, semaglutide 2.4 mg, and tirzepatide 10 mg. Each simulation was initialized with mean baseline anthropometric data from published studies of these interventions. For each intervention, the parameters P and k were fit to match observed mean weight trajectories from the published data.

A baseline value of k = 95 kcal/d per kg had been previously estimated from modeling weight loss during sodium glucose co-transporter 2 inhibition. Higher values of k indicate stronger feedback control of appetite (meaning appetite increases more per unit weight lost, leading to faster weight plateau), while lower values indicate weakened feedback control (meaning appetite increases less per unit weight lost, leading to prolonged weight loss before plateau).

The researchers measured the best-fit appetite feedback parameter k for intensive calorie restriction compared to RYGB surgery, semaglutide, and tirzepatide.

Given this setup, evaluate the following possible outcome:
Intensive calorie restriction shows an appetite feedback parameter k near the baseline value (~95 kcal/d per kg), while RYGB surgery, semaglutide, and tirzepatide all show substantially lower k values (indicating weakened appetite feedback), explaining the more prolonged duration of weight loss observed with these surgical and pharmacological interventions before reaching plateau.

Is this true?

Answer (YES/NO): YES